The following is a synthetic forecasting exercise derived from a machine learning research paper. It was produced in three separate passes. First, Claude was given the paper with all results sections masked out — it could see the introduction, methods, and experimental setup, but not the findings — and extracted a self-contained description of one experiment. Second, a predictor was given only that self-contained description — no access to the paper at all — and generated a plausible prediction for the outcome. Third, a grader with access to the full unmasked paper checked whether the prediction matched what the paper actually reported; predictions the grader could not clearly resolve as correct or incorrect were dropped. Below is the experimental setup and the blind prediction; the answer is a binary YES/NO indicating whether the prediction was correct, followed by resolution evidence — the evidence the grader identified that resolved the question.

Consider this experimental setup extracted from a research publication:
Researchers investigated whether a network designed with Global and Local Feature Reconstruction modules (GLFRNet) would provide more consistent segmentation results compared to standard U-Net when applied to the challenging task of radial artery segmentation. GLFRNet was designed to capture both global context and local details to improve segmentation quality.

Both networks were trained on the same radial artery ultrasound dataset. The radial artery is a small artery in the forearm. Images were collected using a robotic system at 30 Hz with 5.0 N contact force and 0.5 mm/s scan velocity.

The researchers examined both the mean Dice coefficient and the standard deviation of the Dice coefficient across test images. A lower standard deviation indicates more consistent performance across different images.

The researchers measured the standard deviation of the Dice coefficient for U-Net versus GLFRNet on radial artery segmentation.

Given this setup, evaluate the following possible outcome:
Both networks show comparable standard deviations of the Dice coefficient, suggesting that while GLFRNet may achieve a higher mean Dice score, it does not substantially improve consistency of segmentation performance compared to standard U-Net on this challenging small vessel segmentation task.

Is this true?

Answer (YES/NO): NO